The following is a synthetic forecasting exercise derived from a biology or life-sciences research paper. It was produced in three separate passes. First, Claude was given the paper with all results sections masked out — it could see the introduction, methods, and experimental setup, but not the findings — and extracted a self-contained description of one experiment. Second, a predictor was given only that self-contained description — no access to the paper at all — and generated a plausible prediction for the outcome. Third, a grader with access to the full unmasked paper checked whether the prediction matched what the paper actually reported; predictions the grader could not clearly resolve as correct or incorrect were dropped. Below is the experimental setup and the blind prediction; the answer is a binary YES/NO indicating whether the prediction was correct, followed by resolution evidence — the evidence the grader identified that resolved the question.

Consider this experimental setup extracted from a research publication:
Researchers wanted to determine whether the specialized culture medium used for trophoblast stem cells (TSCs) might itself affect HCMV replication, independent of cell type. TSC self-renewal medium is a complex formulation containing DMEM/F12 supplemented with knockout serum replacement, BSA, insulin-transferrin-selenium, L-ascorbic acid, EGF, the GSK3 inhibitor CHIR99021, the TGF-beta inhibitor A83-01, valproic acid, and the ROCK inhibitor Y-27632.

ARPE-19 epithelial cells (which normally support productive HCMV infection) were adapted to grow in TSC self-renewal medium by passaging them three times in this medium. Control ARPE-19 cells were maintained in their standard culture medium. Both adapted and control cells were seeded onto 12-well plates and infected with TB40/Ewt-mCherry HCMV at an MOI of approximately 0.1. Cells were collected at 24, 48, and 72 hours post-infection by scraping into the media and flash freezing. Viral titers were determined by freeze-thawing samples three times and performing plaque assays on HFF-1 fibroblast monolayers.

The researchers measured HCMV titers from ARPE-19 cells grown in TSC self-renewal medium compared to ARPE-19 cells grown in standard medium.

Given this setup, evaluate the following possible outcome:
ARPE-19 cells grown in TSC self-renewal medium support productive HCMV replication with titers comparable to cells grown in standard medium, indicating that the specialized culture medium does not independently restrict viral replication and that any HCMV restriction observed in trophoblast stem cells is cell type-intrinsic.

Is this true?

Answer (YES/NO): NO